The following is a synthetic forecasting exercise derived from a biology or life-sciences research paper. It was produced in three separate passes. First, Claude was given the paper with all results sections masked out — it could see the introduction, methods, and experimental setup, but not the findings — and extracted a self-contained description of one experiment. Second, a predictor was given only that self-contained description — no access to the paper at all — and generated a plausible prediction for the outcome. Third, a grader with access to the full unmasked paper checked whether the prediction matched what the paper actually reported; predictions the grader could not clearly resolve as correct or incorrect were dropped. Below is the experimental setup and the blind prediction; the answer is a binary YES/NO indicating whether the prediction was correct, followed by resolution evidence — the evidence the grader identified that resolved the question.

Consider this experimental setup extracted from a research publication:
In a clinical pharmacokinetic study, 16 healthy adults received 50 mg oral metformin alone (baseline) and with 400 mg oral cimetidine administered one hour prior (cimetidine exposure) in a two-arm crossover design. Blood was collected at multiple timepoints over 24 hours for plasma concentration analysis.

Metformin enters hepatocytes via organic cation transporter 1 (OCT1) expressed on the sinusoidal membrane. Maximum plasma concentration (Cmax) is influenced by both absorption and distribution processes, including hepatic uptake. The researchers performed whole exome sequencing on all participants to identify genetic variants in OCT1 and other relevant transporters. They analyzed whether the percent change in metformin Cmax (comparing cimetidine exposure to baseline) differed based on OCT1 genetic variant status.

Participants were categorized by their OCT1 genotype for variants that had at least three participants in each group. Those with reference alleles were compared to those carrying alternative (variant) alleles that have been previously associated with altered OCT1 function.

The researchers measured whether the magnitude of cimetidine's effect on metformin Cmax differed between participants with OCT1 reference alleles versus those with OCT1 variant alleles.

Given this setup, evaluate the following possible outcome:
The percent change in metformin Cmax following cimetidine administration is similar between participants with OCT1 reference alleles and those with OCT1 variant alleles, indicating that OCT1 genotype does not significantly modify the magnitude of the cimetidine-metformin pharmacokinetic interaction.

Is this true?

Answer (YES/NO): NO